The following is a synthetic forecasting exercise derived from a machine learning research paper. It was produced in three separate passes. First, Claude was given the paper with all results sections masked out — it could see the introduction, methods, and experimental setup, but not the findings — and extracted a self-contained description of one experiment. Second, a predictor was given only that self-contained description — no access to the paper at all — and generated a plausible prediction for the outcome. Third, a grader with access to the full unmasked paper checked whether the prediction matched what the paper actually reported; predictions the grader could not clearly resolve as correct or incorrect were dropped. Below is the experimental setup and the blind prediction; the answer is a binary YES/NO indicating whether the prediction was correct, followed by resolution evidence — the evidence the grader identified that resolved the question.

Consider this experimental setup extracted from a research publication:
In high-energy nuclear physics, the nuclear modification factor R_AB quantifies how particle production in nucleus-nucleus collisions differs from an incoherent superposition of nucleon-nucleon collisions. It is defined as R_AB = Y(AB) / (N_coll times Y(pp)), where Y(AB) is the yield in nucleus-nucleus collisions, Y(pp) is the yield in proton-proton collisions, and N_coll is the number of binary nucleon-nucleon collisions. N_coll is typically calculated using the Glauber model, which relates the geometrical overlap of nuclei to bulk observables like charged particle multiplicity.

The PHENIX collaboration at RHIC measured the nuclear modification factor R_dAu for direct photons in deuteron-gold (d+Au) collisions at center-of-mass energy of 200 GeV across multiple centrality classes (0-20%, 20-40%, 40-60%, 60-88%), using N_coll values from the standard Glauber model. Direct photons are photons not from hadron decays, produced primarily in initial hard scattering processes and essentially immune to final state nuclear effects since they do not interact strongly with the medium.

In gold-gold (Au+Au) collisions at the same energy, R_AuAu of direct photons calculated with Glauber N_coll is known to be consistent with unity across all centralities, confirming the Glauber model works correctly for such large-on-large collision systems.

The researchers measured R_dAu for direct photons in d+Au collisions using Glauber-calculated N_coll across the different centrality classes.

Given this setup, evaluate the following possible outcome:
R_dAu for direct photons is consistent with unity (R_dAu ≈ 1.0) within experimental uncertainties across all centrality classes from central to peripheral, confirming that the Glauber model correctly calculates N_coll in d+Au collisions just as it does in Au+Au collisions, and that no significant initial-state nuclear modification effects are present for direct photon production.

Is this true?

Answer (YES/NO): NO